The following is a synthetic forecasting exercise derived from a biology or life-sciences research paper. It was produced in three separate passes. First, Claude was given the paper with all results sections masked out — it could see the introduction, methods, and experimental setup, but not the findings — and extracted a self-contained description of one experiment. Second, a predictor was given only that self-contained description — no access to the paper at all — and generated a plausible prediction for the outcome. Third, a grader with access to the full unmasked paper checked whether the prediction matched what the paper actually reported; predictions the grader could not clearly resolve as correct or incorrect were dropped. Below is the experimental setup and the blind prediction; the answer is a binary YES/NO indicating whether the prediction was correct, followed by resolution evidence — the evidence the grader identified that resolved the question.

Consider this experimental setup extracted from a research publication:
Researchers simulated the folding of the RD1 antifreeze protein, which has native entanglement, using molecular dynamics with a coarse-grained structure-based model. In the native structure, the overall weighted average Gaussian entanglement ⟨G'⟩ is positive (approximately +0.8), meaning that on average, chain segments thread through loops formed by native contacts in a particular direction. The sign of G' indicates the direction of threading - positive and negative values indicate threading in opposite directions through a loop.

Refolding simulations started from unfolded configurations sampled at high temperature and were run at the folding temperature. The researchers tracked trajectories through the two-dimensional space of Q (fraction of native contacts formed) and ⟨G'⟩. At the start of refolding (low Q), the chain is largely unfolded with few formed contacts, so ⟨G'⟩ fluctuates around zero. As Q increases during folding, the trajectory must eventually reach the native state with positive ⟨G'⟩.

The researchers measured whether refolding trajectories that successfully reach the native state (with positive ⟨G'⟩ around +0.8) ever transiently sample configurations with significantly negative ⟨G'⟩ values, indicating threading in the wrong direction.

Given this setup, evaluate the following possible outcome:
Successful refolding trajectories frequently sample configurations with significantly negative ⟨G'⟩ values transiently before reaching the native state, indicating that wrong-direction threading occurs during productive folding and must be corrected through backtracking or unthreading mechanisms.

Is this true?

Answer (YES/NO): NO